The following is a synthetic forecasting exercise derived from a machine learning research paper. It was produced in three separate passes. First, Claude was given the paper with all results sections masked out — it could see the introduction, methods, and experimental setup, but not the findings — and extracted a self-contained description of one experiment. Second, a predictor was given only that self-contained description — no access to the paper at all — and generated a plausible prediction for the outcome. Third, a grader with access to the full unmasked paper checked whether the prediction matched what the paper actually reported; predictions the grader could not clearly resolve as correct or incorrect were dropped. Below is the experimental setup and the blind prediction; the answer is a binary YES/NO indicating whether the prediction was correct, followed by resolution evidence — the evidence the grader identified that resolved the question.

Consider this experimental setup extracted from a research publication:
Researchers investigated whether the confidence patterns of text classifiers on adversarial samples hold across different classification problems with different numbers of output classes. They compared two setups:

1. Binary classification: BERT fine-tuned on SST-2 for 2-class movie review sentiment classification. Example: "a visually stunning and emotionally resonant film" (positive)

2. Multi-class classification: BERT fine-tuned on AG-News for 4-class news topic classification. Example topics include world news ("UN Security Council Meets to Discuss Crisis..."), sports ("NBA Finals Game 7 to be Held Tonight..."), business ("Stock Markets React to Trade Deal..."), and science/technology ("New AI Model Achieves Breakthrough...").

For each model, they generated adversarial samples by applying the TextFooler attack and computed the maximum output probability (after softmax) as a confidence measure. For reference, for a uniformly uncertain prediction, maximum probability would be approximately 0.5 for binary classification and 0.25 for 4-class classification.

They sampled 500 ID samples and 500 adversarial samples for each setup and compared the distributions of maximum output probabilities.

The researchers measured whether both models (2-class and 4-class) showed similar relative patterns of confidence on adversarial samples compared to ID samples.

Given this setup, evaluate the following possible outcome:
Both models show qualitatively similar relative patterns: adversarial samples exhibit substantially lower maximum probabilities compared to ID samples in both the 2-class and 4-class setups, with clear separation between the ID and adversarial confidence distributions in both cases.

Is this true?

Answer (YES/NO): YES